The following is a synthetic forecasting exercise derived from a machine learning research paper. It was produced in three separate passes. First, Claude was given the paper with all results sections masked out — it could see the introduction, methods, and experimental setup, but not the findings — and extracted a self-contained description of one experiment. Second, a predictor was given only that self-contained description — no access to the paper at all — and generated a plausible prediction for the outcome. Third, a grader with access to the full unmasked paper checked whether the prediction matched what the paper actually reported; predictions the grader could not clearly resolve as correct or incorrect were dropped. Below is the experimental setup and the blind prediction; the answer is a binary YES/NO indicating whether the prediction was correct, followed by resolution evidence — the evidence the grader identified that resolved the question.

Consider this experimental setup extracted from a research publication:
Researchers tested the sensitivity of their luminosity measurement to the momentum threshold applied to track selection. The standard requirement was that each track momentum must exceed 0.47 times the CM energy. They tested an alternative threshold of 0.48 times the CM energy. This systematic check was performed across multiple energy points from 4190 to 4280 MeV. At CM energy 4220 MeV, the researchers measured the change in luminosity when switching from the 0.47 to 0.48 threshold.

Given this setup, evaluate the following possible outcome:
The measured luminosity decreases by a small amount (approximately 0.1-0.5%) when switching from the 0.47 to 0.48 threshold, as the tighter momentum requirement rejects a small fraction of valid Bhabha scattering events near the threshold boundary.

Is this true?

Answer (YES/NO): NO